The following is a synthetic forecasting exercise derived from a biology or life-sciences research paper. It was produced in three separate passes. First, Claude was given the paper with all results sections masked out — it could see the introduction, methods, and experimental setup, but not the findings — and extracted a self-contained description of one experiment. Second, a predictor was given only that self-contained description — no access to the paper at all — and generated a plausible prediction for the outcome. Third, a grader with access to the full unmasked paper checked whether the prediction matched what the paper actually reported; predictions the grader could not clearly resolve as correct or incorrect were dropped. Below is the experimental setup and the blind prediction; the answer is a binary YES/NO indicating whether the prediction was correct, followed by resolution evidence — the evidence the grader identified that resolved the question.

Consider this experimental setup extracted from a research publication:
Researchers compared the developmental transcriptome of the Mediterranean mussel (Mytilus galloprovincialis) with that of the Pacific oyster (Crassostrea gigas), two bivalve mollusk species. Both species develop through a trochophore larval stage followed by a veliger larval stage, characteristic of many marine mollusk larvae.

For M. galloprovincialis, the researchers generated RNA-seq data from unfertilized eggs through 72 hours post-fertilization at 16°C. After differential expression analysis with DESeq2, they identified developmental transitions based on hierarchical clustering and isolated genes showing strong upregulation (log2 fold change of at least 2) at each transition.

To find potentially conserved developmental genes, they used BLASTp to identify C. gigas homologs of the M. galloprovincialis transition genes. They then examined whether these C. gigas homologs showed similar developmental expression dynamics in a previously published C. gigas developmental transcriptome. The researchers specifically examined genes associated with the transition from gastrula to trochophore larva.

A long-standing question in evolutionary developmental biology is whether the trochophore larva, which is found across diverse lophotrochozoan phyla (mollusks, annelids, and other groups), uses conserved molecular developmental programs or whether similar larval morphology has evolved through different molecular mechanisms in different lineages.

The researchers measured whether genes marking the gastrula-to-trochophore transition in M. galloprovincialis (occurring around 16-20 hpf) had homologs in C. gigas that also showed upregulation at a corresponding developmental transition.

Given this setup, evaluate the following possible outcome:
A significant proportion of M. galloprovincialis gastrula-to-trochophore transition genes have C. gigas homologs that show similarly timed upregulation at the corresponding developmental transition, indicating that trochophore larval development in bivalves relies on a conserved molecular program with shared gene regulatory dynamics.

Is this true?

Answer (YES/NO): NO